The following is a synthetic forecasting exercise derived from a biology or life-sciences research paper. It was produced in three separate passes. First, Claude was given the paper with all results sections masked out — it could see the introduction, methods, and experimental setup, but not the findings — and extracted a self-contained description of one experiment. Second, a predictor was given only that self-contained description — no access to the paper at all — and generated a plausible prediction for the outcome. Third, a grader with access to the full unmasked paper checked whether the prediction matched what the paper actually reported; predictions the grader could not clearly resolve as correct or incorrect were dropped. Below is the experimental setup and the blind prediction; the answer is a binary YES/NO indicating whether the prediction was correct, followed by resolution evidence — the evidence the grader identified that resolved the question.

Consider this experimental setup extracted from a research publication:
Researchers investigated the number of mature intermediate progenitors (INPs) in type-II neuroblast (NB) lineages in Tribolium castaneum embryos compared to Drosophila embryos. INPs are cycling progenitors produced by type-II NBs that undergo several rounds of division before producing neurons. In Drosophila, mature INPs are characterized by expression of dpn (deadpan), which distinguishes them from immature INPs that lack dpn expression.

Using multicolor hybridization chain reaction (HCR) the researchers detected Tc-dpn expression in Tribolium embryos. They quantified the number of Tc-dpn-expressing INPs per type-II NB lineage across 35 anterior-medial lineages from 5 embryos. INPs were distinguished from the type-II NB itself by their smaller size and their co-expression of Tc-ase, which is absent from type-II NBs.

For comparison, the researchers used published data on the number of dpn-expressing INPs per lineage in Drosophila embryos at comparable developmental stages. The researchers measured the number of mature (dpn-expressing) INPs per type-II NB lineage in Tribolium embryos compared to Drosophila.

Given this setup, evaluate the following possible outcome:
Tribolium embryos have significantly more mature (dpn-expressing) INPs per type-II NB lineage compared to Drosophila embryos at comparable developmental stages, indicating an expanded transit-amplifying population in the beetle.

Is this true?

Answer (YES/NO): YES